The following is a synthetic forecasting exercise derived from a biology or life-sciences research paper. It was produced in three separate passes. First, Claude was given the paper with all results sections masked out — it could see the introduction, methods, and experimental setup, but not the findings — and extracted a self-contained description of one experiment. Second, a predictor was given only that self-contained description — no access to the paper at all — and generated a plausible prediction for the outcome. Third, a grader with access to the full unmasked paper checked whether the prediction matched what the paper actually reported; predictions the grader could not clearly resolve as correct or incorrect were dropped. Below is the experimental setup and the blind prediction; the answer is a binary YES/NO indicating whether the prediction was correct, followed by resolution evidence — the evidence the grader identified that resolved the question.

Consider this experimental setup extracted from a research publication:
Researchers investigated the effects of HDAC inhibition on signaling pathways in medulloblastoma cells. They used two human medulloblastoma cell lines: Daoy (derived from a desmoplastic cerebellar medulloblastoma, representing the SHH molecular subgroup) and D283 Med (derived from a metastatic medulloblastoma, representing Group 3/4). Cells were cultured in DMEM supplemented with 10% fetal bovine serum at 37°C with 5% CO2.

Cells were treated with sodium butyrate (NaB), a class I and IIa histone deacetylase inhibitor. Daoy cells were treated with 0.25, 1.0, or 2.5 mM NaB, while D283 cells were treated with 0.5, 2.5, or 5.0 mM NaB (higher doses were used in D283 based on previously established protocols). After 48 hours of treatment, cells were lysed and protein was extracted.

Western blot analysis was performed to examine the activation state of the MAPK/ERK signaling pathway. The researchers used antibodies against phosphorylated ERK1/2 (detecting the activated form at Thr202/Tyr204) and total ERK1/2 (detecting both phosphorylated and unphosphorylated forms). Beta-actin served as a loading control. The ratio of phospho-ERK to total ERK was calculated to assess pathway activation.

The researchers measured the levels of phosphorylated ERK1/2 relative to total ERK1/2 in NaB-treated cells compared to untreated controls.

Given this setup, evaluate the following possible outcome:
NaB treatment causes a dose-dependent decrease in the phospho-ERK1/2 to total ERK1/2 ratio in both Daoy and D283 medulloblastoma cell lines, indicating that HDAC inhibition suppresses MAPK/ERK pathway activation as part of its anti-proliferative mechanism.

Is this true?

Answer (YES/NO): YES